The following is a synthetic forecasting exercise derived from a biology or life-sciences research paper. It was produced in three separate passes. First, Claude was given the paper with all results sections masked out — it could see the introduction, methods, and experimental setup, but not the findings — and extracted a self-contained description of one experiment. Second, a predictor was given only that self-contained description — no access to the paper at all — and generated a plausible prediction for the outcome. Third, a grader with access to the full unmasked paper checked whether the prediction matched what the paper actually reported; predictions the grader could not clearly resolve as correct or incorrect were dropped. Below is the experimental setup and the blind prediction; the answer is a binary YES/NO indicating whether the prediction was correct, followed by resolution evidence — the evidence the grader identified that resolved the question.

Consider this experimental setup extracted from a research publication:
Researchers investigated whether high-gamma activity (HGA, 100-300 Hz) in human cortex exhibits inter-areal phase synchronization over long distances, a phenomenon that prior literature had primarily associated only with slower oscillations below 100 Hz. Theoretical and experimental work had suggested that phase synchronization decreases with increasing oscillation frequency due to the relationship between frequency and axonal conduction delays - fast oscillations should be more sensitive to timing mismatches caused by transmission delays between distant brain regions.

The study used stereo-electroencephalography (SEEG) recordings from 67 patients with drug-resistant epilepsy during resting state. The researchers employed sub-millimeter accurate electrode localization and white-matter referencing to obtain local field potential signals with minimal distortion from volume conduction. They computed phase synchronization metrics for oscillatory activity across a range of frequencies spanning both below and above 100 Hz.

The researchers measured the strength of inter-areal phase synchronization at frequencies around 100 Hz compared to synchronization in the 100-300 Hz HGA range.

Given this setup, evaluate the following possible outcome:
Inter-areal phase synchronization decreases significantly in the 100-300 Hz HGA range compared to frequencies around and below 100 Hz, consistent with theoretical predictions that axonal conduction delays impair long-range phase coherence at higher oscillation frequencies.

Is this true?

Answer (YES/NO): NO